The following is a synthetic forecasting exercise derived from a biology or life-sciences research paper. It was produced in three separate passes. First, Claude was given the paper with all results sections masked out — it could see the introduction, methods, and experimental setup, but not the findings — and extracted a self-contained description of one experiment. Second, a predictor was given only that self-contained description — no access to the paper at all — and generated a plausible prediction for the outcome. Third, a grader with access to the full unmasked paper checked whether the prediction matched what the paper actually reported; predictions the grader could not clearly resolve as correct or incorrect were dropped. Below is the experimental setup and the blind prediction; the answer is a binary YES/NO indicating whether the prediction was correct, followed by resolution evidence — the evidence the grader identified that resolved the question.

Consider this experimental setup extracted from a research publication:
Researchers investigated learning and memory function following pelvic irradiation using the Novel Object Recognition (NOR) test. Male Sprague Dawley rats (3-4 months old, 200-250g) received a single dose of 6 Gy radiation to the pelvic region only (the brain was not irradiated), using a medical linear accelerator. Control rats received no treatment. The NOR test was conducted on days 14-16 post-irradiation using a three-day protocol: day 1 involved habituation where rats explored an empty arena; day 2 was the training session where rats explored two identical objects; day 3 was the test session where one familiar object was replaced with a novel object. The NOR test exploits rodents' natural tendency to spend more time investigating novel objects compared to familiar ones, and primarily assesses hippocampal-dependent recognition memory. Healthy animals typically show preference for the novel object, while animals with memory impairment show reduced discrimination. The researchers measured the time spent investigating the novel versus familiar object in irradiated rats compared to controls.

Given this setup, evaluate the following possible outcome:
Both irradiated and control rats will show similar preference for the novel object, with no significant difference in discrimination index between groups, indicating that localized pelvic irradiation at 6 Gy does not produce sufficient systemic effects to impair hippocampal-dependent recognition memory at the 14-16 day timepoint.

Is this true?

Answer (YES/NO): YES